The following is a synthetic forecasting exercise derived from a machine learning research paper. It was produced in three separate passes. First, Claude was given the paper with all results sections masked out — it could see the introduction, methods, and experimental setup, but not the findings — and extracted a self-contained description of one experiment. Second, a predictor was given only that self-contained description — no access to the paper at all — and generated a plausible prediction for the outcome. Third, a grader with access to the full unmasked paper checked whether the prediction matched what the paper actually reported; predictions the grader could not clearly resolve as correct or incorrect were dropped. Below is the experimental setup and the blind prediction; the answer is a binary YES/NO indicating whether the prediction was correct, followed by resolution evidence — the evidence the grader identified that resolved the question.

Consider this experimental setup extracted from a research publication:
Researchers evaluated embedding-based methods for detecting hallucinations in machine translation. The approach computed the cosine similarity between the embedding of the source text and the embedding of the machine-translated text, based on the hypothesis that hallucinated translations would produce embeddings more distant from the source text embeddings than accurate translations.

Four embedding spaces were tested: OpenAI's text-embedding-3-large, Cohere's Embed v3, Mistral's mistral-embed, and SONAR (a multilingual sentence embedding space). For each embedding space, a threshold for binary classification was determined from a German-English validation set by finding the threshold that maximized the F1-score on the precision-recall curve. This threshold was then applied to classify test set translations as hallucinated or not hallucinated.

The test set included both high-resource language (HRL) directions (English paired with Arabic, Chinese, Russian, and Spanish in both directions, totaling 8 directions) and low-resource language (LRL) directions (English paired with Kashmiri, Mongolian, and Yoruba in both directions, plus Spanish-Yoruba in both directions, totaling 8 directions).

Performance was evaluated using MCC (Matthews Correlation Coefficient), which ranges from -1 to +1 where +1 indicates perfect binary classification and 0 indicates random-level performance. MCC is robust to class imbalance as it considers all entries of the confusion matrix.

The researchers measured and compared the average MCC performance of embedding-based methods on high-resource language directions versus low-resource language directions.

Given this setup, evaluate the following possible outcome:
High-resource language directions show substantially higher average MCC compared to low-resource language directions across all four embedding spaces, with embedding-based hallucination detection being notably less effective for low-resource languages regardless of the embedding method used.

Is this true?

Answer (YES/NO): YES